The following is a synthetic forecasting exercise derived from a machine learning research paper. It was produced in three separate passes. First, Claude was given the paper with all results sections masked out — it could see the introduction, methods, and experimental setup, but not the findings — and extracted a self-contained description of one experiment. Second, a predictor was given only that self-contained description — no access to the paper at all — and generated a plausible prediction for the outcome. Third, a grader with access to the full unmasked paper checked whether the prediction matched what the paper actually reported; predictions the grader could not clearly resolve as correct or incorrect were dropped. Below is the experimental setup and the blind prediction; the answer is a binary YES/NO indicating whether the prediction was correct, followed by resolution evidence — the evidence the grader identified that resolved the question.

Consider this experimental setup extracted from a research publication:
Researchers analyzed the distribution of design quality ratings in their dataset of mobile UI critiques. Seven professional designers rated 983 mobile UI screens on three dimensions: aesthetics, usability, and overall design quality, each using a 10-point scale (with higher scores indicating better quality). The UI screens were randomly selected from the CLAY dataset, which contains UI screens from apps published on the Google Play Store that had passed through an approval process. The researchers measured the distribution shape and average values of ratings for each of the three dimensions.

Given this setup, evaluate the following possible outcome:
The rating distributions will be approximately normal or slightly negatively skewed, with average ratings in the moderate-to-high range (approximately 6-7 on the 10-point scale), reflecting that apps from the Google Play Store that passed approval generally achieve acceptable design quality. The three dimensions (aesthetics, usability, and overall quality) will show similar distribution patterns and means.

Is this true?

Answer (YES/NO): YES